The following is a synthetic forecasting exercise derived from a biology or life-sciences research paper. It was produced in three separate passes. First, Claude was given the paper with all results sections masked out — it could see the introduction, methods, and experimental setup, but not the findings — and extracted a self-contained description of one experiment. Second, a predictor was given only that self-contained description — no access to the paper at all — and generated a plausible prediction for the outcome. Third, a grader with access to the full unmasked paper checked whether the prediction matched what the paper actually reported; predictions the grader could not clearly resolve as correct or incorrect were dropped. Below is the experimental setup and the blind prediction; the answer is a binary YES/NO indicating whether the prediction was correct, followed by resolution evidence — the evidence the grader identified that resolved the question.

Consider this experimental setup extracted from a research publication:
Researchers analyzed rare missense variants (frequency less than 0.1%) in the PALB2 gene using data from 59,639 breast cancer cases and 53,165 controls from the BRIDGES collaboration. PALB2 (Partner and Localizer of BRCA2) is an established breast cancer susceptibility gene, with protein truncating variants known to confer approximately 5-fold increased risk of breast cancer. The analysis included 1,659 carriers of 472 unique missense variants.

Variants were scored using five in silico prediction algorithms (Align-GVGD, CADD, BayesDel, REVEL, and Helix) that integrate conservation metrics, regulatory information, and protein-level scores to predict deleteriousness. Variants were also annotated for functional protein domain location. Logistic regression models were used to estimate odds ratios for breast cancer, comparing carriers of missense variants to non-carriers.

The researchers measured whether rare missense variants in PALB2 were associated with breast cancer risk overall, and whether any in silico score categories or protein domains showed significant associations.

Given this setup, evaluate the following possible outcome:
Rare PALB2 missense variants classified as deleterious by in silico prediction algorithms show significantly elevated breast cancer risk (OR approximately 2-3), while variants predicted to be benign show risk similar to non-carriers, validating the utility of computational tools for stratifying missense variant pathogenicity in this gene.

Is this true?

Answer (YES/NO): NO